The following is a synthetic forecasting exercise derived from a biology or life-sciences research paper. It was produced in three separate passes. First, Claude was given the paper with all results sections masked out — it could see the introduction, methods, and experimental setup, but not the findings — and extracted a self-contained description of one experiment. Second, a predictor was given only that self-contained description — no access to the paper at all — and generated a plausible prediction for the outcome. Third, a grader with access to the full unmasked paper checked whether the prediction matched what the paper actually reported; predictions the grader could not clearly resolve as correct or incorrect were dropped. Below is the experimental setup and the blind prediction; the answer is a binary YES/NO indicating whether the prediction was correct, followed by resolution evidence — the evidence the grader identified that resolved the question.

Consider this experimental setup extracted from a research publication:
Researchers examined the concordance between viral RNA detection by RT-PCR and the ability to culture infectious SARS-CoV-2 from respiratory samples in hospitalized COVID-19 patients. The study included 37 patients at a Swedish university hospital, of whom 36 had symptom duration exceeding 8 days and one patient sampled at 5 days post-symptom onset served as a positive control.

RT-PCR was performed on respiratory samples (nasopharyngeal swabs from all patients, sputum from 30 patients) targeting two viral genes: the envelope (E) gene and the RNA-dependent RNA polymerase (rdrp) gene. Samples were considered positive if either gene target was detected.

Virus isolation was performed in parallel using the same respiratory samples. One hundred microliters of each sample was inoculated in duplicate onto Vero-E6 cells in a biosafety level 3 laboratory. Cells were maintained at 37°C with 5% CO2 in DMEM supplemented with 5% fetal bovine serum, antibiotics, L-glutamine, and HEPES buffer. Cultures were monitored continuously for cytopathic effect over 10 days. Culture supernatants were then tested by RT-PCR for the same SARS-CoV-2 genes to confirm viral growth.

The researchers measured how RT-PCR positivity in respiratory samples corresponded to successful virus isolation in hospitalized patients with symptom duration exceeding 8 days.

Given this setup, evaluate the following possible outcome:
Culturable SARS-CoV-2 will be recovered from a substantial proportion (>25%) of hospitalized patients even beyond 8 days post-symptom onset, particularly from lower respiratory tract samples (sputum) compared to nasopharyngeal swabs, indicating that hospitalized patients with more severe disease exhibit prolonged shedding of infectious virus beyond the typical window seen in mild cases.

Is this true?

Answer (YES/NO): NO